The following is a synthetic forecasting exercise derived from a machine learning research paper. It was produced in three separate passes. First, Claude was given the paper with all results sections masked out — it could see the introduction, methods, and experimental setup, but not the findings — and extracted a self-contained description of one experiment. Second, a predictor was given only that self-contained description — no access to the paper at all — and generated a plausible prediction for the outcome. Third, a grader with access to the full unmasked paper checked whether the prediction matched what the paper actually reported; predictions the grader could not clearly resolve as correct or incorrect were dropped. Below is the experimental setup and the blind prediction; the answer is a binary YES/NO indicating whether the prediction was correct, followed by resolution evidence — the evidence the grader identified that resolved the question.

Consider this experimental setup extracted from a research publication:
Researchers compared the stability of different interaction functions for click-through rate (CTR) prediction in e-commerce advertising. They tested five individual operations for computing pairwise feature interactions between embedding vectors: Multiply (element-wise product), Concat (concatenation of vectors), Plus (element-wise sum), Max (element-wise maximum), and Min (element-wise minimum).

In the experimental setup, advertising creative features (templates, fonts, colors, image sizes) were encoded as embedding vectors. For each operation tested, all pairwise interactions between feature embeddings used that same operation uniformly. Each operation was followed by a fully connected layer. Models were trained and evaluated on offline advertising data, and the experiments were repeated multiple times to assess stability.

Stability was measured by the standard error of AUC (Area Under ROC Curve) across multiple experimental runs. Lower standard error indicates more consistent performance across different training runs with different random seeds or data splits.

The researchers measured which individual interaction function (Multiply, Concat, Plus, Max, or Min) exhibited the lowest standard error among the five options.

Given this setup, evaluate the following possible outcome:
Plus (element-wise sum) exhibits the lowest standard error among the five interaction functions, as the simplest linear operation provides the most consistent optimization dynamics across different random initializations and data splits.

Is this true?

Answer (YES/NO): NO